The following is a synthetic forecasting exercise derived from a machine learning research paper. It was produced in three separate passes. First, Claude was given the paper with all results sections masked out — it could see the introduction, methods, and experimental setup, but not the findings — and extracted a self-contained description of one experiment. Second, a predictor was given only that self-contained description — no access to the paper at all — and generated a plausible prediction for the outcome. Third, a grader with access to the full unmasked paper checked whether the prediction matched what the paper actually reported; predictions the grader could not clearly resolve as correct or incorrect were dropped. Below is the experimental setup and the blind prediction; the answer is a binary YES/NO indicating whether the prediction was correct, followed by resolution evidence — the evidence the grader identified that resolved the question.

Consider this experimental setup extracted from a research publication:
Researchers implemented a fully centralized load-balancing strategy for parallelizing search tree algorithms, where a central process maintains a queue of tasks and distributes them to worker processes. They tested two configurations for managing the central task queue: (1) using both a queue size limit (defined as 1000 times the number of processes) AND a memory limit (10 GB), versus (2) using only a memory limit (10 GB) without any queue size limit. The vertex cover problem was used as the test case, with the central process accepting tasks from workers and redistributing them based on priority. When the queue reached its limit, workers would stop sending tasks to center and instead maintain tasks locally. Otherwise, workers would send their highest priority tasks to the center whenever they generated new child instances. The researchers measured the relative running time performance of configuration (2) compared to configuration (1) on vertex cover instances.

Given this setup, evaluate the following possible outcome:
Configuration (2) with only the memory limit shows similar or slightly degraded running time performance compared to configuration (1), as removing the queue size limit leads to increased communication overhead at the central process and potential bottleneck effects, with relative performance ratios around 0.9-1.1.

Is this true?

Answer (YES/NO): NO